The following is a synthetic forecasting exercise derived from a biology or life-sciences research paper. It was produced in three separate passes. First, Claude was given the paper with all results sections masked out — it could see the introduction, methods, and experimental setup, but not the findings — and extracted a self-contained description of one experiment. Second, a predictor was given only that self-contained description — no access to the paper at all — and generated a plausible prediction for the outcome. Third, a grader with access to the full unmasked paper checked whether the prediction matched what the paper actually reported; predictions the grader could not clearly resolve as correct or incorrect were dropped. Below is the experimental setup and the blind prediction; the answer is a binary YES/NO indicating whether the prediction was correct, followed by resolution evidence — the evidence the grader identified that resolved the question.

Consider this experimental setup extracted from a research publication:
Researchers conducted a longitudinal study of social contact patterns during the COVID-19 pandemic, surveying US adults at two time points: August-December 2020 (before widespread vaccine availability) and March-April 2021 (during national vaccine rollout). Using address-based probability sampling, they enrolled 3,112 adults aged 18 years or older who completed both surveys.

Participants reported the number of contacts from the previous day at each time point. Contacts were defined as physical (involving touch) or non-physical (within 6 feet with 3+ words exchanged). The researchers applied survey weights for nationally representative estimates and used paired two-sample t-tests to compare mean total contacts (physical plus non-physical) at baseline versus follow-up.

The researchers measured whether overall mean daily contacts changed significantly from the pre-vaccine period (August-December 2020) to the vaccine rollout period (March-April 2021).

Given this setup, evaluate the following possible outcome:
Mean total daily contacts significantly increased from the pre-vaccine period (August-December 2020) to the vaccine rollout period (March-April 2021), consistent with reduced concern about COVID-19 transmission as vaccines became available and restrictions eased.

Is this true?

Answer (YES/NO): NO